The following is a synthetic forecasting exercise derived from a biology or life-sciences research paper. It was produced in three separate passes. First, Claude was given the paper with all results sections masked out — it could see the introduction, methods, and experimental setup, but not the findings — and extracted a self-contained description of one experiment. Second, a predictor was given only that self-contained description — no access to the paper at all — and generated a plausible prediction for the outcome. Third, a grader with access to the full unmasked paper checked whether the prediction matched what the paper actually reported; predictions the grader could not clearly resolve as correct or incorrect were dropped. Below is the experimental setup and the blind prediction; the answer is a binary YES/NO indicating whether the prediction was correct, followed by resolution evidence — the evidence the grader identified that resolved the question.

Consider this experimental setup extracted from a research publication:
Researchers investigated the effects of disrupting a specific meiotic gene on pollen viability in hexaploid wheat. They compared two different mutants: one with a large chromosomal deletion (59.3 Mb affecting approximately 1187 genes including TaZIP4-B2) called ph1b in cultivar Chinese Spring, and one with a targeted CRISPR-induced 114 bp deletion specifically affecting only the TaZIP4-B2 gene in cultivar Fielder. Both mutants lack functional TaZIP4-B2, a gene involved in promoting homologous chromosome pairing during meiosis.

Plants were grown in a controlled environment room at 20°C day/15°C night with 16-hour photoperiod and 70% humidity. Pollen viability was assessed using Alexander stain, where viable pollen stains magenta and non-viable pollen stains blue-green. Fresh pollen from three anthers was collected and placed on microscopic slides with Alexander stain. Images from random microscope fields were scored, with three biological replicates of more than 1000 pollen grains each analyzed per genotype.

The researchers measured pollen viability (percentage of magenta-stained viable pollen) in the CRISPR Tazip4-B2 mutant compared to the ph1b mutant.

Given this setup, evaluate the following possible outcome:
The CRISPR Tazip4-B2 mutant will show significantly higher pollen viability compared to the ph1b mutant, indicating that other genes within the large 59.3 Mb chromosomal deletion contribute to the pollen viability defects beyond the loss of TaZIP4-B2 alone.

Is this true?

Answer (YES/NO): NO